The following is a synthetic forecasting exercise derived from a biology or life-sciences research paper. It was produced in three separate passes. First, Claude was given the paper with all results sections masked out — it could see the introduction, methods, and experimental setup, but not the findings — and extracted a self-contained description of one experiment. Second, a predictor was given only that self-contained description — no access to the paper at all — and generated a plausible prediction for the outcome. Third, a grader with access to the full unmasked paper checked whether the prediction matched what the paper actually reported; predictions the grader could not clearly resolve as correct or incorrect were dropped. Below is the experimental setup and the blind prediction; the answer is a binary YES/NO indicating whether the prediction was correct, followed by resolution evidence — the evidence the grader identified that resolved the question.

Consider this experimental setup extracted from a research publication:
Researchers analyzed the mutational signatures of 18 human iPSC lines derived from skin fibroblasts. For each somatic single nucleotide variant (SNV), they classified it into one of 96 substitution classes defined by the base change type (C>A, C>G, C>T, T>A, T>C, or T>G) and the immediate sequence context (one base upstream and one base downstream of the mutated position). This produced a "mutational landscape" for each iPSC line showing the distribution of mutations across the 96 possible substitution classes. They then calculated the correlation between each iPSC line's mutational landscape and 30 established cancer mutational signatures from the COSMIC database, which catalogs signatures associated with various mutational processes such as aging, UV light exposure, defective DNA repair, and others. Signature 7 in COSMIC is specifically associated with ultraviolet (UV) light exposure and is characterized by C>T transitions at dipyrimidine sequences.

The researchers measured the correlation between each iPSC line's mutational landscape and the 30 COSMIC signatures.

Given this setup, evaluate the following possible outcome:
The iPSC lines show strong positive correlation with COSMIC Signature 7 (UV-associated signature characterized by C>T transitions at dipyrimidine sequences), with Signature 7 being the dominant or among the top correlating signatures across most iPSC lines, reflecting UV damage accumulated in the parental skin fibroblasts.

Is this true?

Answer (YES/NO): NO